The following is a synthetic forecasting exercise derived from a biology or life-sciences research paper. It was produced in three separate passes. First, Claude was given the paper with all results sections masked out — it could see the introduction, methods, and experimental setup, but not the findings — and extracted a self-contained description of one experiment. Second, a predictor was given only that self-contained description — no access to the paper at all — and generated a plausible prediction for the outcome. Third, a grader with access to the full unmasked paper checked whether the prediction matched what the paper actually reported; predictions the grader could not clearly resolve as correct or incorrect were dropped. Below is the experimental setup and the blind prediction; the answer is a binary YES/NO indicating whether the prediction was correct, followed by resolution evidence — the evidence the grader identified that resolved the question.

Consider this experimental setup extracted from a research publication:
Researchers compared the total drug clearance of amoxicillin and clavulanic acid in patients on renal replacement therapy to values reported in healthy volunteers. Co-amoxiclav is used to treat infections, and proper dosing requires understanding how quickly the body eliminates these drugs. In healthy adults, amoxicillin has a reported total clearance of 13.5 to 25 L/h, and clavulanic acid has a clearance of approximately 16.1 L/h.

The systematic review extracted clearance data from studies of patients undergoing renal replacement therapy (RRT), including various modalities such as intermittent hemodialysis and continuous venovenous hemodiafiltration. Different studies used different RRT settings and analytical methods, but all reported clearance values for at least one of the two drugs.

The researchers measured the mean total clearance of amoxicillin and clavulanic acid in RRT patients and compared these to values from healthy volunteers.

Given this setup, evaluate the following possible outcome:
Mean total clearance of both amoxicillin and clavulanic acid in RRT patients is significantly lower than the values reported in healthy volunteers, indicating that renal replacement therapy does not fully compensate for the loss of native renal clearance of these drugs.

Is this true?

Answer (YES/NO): YES